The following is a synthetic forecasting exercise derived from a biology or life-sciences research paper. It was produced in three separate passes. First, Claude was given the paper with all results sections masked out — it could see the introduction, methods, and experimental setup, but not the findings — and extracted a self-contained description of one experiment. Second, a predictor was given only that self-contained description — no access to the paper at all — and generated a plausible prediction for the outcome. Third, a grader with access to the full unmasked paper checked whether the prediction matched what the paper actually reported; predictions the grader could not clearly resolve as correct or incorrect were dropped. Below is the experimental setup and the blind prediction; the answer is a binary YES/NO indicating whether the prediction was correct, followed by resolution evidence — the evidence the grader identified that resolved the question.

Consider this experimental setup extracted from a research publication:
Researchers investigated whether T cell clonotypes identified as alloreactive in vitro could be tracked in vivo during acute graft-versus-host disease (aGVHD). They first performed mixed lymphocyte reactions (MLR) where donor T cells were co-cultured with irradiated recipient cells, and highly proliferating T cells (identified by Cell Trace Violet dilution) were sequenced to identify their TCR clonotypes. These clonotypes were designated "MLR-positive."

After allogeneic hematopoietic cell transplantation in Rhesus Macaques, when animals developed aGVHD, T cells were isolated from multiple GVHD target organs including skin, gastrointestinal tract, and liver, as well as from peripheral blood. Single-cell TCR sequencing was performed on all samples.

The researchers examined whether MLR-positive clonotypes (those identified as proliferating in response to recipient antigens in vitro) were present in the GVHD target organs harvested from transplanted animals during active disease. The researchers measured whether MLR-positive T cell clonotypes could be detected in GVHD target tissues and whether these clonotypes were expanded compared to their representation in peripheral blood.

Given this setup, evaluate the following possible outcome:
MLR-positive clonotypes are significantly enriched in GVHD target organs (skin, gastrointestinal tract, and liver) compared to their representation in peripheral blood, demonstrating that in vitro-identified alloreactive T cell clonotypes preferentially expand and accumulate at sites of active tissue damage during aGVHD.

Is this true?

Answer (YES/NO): NO